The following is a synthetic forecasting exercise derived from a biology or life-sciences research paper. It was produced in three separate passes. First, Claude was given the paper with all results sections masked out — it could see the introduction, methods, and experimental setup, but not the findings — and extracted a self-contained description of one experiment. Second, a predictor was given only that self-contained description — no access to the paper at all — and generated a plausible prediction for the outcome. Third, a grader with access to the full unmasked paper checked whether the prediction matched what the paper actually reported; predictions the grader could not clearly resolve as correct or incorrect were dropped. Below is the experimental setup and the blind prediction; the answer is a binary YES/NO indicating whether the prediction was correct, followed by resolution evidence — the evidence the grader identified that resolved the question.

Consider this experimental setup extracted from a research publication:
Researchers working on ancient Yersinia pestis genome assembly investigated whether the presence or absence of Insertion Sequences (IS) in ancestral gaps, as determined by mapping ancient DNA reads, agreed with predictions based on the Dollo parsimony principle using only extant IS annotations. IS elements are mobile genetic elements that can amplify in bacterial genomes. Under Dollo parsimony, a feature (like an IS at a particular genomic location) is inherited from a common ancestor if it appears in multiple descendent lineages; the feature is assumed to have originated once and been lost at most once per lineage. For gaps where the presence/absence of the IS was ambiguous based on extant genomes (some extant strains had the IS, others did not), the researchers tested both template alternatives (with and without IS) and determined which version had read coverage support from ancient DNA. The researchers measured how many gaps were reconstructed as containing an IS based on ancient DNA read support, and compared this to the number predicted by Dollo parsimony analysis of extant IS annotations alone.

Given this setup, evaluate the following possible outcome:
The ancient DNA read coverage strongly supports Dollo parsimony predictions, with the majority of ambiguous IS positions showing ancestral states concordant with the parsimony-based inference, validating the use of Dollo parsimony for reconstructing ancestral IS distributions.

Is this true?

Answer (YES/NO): YES